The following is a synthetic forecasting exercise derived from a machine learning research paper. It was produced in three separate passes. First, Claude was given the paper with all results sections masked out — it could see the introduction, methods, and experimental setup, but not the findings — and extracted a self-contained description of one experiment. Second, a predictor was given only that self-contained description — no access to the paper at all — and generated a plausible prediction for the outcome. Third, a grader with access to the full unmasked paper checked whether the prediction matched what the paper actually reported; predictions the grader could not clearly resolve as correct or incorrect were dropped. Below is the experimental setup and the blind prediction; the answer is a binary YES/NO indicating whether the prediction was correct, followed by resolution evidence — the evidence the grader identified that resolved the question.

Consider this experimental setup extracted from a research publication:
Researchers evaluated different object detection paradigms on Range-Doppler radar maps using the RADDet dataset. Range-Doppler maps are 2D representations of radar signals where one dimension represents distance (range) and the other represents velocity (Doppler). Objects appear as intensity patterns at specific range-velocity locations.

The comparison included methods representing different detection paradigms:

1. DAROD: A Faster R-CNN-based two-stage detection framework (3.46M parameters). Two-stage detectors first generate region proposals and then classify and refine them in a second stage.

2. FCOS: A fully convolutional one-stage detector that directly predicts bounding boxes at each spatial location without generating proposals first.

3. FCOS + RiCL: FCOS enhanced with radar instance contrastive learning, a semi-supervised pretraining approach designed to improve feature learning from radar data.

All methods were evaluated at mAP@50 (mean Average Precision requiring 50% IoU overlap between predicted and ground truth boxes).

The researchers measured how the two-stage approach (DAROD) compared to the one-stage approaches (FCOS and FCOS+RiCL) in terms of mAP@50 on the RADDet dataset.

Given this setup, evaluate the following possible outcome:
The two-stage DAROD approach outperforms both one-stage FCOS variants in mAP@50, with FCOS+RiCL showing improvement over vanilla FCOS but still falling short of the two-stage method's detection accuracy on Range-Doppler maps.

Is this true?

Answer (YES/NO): YES